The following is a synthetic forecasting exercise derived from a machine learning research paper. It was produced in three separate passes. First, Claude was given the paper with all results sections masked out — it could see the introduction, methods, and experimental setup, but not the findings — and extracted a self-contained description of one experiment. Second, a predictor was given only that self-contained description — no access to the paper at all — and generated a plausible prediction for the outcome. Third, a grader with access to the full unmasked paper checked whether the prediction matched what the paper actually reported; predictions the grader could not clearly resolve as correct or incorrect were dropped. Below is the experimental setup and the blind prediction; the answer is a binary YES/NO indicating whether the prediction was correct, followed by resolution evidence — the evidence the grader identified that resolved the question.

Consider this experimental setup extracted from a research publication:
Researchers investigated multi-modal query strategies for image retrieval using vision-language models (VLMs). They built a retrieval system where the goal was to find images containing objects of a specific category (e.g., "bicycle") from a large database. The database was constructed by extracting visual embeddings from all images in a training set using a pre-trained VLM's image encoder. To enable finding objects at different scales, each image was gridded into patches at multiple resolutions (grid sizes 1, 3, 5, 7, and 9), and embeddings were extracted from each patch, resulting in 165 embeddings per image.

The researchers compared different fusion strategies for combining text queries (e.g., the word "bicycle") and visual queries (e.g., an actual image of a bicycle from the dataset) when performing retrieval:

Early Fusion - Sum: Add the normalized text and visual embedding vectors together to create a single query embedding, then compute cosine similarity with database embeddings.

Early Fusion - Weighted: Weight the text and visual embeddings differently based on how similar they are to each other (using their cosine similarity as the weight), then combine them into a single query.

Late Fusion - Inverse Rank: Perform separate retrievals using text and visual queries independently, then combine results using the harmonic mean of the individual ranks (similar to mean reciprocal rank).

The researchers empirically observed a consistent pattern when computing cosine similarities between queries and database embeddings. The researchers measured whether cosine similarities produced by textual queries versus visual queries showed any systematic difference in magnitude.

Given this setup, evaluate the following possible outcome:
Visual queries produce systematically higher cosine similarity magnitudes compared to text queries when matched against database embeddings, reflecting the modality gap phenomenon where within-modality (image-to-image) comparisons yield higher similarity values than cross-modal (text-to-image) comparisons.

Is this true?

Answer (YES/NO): NO